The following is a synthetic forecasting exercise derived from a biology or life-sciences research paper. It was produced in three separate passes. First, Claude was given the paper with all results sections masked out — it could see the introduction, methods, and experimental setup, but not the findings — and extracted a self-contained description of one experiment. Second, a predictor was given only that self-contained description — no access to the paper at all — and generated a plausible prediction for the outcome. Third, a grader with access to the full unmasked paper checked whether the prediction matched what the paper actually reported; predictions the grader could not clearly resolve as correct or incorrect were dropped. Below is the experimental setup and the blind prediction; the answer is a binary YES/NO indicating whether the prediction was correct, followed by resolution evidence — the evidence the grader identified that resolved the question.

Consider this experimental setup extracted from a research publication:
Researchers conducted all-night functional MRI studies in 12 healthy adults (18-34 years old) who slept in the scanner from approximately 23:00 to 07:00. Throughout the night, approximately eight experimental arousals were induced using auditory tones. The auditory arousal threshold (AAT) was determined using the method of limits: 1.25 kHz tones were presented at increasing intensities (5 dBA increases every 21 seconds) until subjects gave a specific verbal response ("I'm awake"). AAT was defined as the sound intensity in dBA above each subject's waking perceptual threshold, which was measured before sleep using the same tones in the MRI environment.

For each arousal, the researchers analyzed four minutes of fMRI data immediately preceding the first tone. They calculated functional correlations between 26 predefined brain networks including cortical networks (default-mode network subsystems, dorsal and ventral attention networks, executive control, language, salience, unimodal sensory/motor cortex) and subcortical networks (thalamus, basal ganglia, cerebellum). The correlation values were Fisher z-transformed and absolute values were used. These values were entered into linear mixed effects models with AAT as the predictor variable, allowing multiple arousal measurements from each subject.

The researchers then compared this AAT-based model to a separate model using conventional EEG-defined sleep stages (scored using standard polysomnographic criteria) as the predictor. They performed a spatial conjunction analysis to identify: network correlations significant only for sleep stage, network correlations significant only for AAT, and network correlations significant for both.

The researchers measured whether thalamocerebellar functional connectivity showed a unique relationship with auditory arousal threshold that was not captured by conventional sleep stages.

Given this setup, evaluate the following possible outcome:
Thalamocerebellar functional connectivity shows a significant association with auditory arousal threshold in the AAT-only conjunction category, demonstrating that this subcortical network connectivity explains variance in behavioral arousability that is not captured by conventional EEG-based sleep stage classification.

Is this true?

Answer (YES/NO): YES